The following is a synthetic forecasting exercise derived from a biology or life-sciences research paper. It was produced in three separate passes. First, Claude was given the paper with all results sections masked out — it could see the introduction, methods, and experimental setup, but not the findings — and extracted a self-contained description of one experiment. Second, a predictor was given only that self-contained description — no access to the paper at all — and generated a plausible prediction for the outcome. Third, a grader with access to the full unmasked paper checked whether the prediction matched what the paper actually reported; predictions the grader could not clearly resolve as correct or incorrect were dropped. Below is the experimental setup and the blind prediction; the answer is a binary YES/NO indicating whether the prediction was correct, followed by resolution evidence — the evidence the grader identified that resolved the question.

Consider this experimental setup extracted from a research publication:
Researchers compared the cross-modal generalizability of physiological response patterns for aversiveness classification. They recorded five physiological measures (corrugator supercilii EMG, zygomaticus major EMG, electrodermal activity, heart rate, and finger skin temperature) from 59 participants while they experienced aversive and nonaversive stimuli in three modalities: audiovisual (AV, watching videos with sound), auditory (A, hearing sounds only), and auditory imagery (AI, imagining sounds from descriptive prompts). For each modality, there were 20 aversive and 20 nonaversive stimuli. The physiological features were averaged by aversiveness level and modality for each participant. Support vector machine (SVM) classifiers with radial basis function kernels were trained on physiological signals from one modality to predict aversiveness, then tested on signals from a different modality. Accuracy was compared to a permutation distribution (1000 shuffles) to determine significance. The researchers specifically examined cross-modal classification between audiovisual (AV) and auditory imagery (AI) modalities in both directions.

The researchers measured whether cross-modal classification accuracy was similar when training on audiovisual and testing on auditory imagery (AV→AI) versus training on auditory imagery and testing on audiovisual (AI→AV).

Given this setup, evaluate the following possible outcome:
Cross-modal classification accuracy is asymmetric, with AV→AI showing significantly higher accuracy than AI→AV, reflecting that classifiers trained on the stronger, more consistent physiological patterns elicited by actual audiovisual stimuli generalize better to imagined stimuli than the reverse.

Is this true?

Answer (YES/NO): NO